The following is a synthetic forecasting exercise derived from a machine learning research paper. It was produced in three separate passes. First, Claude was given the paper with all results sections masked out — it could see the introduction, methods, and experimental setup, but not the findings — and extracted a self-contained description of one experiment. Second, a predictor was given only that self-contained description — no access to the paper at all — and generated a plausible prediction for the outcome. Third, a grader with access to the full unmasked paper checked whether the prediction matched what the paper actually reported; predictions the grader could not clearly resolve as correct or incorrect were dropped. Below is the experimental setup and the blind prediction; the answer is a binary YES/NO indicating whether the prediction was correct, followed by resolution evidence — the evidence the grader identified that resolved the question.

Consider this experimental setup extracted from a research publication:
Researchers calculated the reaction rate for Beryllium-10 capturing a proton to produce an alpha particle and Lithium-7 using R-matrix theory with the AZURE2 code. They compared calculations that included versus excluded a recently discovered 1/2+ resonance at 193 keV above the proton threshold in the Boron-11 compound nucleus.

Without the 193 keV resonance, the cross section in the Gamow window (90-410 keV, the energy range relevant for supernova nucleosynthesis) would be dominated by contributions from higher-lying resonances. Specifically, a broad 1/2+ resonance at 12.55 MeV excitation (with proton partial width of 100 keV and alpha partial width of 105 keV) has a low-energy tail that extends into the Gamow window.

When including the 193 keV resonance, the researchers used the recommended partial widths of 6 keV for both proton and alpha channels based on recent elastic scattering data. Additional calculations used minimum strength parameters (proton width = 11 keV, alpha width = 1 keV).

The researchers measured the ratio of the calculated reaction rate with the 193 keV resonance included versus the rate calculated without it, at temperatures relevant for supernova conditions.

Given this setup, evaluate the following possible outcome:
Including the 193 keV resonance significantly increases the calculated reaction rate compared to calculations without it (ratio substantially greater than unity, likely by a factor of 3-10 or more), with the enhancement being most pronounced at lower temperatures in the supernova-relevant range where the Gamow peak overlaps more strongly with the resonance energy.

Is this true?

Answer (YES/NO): NO